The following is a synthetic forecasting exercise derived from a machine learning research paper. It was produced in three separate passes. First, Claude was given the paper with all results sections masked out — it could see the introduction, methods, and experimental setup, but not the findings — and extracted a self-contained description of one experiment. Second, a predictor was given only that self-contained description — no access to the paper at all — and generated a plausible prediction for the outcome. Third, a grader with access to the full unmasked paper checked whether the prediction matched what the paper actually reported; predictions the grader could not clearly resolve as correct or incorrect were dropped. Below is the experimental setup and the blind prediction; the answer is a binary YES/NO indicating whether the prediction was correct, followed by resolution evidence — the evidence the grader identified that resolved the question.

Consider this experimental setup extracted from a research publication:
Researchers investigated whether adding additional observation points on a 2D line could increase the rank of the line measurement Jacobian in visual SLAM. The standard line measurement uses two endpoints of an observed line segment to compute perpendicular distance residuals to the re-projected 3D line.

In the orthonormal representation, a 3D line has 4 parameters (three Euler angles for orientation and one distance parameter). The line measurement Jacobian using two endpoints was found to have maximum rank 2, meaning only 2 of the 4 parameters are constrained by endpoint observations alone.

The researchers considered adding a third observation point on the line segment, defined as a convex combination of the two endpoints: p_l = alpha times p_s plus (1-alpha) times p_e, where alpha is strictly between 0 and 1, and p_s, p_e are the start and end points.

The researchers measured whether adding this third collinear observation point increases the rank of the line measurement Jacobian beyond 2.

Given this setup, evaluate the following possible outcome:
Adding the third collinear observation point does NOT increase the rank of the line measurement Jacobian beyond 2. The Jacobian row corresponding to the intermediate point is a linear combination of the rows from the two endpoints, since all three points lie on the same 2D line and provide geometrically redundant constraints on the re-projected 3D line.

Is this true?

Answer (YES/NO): YES